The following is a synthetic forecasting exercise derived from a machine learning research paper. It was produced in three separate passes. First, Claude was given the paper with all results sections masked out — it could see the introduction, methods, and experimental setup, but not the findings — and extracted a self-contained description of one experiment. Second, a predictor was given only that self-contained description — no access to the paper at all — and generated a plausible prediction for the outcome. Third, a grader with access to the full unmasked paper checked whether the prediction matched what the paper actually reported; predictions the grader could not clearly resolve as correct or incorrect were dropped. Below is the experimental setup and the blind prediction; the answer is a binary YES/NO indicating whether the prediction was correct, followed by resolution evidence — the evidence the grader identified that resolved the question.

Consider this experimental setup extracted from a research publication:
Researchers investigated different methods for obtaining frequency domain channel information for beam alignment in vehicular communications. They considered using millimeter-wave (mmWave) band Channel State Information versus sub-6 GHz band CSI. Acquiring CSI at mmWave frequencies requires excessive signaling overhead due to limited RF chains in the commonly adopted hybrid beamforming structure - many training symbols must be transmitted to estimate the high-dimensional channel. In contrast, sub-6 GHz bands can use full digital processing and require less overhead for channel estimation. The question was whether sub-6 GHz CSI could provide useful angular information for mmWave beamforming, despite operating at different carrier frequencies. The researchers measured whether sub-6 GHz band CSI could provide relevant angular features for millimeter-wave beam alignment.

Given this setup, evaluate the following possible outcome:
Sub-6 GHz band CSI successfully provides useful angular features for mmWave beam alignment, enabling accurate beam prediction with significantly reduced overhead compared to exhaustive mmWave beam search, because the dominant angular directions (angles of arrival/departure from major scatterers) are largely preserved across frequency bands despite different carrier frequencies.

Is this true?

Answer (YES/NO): YES